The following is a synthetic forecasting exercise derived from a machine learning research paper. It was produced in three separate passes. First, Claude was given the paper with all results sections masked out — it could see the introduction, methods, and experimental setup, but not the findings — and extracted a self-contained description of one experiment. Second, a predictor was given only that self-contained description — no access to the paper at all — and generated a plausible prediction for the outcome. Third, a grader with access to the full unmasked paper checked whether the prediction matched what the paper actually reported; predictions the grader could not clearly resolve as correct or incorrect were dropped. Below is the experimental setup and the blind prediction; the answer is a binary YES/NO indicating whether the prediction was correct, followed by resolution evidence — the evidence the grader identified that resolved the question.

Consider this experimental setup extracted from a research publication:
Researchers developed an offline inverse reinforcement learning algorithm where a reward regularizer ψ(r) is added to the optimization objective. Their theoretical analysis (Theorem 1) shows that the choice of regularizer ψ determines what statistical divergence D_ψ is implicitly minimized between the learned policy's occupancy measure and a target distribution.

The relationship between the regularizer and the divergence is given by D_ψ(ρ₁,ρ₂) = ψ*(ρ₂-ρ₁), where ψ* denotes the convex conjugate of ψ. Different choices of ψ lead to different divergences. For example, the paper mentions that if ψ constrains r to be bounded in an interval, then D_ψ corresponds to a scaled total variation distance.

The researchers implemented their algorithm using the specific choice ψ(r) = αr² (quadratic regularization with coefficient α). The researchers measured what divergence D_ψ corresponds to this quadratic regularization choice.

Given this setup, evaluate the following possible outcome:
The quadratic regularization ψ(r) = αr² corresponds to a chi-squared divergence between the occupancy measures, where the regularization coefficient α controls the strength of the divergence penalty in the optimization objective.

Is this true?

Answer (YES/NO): YES